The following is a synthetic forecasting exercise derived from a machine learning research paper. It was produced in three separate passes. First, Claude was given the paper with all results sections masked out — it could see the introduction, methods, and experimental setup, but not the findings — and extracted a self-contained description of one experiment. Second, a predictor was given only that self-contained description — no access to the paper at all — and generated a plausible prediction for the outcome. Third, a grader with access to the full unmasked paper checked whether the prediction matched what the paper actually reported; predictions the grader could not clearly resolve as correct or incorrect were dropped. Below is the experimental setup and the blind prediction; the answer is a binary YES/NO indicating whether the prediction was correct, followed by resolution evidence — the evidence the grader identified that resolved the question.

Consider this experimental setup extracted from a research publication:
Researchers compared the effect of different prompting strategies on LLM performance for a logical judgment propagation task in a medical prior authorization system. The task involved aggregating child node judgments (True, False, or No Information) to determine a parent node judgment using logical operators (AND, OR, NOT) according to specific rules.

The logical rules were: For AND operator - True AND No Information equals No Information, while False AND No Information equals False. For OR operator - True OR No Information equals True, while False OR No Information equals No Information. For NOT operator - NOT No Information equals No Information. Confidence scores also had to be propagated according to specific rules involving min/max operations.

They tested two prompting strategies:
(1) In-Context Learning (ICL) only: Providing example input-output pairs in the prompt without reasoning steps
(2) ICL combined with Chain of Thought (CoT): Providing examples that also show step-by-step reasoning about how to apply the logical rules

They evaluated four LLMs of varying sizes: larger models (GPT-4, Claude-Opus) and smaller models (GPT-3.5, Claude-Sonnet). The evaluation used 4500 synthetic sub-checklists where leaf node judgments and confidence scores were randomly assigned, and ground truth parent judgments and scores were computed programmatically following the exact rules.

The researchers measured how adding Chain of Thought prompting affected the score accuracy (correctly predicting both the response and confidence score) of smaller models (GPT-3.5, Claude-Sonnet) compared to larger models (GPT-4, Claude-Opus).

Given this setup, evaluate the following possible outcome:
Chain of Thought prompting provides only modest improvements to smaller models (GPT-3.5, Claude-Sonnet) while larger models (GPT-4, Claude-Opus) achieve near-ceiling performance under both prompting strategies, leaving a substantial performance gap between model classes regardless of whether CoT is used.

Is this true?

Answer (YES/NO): NO